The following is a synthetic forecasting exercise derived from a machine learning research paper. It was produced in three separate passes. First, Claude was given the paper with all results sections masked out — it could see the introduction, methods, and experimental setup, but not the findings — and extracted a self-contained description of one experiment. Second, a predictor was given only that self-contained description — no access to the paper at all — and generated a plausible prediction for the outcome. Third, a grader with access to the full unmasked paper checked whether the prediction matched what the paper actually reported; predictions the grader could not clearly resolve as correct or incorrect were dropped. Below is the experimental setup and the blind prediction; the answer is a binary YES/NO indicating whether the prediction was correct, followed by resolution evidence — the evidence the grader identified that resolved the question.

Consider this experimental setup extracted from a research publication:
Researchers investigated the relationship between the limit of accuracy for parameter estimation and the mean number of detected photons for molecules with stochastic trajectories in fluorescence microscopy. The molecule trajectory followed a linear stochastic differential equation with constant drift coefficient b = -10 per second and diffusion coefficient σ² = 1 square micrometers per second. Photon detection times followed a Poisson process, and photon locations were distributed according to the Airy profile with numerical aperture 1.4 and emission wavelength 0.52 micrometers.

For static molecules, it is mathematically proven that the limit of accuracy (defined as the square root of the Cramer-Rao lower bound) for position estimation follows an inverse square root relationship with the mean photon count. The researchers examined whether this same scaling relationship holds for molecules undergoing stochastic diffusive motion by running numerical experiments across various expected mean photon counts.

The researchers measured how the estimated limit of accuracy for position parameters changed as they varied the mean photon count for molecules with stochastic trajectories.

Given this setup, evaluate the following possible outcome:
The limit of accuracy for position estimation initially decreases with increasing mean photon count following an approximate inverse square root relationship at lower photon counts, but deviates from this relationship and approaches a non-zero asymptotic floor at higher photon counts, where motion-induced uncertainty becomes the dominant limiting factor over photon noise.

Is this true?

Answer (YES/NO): NO